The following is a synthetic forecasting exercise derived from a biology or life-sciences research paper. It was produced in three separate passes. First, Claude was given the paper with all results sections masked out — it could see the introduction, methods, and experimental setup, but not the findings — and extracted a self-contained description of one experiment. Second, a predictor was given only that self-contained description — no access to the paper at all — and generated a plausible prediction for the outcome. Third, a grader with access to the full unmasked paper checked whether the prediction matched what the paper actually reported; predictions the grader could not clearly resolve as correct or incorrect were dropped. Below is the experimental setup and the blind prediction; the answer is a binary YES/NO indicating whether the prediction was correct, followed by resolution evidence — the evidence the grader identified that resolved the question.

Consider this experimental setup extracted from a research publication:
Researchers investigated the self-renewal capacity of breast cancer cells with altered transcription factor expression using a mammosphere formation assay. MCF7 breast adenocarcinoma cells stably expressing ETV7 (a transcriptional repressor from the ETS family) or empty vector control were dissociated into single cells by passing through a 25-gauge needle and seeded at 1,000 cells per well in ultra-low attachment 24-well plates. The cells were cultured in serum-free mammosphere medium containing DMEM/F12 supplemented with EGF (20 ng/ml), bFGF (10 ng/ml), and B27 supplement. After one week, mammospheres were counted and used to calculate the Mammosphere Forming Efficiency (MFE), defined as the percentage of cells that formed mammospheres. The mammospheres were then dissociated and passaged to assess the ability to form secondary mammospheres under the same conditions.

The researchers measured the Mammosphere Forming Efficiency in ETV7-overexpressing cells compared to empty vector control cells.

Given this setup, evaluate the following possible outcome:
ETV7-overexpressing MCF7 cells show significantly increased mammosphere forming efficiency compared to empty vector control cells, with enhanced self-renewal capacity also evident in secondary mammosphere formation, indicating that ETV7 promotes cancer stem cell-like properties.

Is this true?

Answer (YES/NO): YES